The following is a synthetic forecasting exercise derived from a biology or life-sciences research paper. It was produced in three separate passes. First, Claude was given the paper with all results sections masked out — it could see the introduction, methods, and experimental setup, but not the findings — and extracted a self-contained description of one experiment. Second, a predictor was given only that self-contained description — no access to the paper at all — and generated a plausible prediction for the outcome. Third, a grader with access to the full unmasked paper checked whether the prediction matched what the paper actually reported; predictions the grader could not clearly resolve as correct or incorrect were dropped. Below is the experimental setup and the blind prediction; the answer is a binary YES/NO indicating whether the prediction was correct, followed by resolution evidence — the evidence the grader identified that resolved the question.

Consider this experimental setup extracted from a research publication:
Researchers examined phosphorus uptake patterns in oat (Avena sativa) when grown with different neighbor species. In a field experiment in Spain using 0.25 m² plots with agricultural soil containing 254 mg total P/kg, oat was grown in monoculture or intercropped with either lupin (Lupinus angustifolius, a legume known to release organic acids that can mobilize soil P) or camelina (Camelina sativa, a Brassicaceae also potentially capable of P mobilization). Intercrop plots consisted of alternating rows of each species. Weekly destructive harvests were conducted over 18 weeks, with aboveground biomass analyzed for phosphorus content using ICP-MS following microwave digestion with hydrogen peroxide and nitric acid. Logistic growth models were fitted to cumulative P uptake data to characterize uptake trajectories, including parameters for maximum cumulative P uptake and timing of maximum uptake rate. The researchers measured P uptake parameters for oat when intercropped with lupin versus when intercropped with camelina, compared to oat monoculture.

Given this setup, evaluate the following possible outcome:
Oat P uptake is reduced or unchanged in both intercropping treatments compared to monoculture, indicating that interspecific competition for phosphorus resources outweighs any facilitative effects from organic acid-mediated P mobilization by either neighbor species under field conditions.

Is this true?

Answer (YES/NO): YES